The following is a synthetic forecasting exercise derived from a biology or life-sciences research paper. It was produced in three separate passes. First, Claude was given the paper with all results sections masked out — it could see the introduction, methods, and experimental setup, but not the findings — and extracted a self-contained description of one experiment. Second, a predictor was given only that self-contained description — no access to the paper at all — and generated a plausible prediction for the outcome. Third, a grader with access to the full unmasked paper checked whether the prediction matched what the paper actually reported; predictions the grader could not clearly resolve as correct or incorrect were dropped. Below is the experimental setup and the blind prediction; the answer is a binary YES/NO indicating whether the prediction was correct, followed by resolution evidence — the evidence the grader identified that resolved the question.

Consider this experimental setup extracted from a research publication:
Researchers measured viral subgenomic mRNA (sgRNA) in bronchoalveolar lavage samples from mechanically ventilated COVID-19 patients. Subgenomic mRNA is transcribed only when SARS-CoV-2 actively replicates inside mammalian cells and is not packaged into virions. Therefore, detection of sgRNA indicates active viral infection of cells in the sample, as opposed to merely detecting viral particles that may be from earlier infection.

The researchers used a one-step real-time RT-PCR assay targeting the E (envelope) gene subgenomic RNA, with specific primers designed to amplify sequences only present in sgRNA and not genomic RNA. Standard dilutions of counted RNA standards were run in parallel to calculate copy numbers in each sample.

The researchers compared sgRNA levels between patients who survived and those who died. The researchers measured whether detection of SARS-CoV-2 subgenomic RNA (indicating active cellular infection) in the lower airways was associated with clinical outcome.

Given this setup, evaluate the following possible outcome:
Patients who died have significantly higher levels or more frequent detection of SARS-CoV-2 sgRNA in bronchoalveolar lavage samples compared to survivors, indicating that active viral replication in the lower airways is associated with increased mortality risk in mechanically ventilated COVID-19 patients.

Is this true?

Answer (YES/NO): YES